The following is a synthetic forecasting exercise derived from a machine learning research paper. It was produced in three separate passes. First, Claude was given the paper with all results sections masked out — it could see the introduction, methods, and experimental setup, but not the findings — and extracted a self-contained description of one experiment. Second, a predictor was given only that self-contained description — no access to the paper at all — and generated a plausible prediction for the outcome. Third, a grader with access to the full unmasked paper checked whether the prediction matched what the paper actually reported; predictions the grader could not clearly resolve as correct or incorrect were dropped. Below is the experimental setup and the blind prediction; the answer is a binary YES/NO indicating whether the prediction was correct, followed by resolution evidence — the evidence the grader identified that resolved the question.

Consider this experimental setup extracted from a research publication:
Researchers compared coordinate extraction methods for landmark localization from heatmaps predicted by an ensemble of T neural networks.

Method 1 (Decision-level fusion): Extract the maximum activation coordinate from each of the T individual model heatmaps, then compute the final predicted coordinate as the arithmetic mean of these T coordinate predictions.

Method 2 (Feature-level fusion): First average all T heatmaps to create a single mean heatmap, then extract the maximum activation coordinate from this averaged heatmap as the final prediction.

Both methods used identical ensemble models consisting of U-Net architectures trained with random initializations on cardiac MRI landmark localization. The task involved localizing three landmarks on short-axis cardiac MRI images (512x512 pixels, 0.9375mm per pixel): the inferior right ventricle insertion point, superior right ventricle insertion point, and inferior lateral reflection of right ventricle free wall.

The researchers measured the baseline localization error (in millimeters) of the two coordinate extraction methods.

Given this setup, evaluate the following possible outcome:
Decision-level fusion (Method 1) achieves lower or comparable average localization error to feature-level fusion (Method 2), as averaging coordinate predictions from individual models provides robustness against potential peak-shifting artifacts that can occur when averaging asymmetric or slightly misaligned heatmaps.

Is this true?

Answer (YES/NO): NO